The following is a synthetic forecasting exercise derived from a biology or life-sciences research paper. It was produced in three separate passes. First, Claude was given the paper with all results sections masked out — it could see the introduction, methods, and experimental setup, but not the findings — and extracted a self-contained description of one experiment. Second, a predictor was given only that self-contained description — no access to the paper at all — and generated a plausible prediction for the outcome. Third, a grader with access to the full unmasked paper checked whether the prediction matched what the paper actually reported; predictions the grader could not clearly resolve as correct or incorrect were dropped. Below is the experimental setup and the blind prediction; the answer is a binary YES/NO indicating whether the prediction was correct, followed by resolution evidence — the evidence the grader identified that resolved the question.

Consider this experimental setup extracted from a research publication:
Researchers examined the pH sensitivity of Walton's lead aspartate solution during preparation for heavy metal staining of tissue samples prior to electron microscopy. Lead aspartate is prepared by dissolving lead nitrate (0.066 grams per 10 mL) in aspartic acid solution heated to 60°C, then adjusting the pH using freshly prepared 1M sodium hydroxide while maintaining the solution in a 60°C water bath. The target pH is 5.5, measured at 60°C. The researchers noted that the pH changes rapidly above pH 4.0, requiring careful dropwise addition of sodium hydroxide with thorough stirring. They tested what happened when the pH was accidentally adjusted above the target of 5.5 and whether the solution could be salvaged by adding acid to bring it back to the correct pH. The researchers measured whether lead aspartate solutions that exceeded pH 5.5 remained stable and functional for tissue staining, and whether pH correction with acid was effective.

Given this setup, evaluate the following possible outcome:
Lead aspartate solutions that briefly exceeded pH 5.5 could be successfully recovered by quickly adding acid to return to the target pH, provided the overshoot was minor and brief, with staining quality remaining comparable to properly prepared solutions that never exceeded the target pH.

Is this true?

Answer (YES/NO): NO